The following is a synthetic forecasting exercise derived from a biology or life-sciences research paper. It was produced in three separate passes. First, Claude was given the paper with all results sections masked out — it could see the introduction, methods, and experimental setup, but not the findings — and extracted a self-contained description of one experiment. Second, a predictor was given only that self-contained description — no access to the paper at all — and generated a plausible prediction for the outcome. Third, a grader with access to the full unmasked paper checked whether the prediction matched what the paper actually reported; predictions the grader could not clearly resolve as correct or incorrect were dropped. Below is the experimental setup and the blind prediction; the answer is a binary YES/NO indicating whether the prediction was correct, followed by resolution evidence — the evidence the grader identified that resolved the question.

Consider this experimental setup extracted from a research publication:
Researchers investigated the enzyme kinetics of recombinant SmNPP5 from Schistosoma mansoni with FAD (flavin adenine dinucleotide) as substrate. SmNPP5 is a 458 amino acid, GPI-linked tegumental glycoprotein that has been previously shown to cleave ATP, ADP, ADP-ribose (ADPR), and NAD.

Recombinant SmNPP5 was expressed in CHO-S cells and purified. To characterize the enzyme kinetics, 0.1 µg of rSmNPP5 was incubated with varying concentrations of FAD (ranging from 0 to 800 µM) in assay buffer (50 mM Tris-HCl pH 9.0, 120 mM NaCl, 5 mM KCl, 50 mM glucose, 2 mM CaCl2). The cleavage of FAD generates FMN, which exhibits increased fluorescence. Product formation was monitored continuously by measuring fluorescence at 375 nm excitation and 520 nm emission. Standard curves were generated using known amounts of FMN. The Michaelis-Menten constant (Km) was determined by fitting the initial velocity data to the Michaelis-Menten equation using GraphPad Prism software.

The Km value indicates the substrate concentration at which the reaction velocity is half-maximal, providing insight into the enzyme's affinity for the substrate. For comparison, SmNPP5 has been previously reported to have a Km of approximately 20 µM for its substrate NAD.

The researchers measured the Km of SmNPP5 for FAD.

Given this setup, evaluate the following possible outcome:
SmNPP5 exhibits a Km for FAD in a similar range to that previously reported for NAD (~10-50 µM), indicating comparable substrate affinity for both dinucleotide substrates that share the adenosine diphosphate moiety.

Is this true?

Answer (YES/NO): NO